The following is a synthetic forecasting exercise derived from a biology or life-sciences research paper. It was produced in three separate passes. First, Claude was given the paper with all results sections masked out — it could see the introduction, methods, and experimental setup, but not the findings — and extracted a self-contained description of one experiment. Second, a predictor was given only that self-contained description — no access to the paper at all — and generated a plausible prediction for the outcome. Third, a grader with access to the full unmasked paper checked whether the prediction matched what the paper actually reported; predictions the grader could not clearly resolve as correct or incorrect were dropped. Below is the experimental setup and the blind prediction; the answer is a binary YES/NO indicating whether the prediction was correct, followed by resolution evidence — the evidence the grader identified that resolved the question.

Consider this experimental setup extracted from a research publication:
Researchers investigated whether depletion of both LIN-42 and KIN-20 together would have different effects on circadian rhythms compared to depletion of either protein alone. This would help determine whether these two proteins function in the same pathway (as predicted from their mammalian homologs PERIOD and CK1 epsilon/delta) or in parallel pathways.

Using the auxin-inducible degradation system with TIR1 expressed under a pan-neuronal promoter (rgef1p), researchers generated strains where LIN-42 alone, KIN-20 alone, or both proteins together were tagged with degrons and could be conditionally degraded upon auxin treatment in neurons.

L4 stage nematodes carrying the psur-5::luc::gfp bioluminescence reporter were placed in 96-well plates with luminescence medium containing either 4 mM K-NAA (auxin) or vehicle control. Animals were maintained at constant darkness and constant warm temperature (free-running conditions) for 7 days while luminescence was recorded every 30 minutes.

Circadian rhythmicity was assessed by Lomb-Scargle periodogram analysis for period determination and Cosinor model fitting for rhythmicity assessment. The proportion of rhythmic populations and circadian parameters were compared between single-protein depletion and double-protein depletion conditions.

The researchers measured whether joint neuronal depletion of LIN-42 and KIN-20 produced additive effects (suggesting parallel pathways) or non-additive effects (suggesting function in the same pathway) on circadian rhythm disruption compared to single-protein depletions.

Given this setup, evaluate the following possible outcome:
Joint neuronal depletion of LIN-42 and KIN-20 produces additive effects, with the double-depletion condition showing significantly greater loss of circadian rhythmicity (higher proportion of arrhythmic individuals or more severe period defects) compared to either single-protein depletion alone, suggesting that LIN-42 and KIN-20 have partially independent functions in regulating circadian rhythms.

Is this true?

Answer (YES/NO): YES